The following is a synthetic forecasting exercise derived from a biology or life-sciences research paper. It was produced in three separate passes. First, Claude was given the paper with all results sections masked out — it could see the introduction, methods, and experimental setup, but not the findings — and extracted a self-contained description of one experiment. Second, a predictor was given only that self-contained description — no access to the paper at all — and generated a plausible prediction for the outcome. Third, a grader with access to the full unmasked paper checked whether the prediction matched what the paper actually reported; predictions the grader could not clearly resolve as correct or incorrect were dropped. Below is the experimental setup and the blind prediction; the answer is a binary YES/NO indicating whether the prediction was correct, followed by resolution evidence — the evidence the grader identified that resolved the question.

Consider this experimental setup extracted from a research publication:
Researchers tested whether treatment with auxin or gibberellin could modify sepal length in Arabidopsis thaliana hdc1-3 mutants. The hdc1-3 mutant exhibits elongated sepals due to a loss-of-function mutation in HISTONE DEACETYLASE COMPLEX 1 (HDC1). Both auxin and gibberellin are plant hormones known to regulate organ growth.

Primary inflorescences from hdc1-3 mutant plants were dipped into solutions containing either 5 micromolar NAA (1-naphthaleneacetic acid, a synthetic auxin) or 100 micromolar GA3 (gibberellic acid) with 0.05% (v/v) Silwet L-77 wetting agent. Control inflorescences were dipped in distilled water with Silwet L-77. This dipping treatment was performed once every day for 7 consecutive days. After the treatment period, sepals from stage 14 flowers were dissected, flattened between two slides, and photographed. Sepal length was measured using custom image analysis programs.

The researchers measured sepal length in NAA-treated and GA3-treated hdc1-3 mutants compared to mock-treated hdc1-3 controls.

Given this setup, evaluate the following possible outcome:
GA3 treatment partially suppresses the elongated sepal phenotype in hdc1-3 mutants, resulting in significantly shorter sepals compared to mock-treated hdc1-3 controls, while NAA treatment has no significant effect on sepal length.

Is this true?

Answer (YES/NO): NO